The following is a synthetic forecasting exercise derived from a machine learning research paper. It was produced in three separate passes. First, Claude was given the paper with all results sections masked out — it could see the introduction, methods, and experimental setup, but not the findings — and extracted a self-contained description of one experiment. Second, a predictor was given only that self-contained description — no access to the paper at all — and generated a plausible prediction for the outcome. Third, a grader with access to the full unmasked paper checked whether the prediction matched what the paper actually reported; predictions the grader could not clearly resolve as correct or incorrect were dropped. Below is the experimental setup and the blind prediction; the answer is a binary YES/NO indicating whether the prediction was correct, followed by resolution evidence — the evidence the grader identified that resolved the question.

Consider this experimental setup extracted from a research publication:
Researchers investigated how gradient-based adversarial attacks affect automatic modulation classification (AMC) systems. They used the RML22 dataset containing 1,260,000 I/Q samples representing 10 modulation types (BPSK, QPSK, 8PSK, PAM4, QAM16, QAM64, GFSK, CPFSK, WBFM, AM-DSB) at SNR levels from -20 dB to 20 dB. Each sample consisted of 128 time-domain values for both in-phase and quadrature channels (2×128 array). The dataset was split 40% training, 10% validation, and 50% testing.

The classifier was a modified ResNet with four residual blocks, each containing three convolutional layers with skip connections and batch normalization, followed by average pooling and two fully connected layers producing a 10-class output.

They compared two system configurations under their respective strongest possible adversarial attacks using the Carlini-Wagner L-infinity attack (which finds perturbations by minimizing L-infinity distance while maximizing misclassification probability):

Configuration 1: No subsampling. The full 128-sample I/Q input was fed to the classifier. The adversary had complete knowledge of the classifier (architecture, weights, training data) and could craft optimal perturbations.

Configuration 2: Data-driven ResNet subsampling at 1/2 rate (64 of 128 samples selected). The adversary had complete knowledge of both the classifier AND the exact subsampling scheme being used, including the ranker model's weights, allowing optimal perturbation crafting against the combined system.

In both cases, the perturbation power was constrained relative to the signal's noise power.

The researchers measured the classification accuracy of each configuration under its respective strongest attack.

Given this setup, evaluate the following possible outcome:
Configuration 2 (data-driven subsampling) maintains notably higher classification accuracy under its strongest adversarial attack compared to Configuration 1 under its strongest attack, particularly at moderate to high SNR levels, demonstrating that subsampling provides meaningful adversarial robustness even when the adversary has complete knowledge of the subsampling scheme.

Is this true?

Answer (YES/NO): NO